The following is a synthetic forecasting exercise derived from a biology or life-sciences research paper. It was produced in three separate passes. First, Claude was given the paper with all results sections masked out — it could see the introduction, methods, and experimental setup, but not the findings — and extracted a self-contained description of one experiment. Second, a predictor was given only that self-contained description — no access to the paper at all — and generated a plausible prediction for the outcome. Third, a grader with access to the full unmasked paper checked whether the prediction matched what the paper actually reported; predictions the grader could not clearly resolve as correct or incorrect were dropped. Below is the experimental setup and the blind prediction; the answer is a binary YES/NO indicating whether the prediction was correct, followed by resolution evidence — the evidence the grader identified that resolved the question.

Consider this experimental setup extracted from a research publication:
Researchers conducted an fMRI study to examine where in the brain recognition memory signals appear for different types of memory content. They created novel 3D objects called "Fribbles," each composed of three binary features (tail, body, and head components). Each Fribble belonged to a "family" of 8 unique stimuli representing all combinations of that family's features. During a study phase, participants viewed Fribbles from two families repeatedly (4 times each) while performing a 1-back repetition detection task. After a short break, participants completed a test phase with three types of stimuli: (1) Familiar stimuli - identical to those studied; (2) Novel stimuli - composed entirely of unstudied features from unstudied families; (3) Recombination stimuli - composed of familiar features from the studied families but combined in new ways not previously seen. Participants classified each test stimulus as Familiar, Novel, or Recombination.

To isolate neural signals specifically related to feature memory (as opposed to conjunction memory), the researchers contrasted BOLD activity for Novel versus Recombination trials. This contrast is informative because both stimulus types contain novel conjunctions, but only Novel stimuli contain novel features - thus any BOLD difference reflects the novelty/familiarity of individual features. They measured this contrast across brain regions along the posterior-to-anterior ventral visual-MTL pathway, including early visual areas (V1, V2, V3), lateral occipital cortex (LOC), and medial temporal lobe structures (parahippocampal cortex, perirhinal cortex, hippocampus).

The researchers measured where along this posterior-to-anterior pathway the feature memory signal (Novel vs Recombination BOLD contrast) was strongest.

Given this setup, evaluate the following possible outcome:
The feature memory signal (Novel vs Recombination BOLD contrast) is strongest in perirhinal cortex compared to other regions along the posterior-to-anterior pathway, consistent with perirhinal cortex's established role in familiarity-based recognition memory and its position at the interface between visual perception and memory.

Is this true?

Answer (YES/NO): NO